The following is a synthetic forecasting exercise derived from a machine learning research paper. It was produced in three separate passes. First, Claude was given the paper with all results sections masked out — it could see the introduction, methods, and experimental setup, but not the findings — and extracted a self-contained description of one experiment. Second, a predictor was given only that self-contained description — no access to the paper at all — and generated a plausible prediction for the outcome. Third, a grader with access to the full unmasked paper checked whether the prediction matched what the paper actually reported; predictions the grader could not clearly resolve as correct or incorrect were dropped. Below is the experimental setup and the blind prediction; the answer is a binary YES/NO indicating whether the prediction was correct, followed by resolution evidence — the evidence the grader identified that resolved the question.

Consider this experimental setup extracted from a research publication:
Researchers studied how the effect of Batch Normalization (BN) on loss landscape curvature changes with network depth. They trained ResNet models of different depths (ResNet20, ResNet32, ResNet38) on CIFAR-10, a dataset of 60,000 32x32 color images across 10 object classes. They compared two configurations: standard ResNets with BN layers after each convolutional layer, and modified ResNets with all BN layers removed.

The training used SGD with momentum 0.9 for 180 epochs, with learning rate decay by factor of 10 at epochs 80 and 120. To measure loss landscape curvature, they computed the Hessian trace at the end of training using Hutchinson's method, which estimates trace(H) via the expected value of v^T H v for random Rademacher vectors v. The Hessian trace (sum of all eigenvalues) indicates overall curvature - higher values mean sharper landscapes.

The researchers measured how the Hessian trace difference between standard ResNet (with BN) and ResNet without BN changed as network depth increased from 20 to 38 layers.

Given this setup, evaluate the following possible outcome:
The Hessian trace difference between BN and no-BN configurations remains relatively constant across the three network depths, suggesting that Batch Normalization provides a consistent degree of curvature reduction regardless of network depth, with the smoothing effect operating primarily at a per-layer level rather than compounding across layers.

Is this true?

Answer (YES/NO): NO